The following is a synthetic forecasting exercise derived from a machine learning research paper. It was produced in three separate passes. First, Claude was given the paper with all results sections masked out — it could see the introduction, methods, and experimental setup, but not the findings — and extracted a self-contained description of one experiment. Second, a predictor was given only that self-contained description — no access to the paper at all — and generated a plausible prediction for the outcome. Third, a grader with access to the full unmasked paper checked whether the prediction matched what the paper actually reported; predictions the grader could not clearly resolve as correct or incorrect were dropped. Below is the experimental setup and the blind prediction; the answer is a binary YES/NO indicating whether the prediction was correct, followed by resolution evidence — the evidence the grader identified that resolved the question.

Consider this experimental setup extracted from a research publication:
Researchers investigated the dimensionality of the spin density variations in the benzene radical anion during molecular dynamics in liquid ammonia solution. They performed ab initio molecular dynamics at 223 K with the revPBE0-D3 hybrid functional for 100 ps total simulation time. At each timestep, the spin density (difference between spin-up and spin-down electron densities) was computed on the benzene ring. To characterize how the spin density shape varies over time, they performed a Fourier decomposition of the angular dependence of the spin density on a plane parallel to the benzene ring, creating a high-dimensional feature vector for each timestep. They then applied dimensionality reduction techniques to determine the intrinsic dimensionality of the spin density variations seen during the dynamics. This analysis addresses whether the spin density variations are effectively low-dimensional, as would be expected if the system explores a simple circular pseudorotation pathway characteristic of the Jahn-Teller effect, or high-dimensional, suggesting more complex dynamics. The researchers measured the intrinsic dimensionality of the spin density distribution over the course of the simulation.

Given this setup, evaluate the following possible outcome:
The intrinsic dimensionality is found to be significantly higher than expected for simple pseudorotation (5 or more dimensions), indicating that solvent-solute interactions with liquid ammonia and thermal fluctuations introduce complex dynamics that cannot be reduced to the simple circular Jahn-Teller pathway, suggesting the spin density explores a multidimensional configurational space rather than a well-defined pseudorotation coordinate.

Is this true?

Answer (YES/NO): NO